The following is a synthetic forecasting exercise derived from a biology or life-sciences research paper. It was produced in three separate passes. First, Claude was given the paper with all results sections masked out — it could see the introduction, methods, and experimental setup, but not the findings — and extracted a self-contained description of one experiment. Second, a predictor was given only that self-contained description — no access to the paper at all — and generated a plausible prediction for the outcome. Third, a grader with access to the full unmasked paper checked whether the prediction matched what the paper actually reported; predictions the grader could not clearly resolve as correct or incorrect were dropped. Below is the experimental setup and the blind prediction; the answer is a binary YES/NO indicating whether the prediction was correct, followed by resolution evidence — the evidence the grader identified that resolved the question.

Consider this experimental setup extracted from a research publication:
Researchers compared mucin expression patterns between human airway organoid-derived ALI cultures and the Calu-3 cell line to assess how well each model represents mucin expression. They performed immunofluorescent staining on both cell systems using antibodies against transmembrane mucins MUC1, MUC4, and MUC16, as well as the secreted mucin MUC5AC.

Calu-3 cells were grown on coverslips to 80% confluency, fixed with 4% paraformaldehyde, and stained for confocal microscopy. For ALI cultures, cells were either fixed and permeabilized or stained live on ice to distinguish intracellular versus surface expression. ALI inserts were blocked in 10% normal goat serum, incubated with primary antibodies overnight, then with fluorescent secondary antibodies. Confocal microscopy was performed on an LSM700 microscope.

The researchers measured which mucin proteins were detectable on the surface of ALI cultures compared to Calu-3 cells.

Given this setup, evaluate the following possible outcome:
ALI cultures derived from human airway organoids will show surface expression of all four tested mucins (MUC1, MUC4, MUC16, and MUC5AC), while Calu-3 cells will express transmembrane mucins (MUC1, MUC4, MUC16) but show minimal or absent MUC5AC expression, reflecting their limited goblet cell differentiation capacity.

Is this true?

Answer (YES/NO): NO